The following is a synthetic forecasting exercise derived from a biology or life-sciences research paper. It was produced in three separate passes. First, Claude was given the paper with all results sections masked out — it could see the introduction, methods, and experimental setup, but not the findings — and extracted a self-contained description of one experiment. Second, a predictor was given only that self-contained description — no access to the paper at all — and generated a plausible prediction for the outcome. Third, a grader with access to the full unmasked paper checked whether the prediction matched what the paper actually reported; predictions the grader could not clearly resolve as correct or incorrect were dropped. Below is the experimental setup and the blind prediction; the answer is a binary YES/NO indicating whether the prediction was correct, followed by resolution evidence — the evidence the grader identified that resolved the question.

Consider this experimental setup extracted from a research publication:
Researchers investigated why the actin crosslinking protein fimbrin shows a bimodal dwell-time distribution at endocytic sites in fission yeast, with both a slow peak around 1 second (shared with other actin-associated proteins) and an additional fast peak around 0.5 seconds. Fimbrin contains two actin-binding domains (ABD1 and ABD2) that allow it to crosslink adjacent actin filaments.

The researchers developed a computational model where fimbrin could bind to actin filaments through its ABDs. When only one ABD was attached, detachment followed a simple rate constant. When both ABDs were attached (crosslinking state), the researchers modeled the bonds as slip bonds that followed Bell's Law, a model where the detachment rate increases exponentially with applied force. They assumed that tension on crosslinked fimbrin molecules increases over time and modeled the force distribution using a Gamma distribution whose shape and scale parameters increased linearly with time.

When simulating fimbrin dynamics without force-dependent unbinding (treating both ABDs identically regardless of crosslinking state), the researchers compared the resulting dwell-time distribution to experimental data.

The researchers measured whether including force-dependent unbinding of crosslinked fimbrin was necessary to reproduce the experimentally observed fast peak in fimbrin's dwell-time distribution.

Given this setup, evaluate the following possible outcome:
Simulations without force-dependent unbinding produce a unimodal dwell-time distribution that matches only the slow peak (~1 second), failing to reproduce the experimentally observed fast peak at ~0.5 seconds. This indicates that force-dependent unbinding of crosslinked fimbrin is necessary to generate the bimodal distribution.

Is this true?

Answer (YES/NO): YES